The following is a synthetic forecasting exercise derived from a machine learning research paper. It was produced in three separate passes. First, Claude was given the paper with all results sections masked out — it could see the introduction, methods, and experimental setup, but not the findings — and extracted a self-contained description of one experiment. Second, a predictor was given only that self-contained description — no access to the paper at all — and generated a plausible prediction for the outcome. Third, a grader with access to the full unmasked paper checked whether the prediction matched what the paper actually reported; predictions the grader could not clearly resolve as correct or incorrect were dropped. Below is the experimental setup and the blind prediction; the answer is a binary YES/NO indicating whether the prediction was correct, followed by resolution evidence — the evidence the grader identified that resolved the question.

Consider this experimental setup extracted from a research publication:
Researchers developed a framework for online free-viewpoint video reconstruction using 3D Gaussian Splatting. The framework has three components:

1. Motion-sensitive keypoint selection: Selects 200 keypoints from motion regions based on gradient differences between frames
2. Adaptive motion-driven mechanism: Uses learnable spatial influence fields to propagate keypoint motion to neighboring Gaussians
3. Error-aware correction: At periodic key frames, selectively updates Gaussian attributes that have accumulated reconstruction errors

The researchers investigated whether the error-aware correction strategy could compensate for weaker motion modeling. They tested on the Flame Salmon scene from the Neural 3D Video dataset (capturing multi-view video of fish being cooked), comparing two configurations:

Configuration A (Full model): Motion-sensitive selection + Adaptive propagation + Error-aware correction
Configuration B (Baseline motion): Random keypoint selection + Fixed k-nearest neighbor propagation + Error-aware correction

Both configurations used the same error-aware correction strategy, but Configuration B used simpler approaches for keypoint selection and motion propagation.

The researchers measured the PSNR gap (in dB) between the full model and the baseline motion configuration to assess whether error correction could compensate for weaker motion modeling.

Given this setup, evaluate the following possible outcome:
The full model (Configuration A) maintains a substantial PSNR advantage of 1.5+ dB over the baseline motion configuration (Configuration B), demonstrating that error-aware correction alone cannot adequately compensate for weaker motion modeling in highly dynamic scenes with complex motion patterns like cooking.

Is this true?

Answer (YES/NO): YES